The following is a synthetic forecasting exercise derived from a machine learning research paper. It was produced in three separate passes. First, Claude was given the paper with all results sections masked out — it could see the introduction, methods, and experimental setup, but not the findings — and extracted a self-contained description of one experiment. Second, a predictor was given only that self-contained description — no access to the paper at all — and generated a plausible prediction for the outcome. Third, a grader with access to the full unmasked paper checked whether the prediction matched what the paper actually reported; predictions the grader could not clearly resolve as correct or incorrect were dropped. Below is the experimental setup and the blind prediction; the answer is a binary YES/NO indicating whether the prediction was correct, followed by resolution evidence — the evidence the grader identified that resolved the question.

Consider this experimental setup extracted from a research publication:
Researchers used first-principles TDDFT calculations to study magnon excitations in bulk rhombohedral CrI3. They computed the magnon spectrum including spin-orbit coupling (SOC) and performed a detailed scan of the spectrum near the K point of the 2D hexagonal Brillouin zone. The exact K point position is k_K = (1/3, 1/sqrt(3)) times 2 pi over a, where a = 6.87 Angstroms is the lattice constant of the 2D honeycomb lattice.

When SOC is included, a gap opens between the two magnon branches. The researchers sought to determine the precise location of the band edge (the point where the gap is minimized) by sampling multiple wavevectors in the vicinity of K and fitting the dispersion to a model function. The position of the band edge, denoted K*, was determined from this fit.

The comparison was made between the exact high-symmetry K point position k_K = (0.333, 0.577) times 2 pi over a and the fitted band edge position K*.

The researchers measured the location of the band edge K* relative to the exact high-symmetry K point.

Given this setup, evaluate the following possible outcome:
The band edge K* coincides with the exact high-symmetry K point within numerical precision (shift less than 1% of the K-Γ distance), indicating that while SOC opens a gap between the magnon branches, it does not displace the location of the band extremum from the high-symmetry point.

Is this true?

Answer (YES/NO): NO